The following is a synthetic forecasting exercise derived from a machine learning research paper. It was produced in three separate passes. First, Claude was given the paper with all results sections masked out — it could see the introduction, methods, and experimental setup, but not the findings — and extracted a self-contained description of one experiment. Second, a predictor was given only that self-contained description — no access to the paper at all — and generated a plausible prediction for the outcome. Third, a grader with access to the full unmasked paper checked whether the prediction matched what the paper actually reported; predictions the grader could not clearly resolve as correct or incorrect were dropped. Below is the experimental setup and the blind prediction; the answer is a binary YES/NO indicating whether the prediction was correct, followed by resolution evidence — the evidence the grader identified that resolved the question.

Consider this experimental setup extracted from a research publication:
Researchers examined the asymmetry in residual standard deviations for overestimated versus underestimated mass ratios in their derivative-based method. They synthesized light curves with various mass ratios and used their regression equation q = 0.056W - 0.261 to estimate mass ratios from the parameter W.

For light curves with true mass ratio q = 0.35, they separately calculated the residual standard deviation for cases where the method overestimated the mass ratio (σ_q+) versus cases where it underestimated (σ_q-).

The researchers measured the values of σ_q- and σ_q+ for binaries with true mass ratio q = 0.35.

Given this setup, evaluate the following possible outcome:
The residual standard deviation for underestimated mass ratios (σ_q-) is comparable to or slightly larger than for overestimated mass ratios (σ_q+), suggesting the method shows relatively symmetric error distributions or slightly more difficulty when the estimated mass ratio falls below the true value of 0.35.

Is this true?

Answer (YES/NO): NO